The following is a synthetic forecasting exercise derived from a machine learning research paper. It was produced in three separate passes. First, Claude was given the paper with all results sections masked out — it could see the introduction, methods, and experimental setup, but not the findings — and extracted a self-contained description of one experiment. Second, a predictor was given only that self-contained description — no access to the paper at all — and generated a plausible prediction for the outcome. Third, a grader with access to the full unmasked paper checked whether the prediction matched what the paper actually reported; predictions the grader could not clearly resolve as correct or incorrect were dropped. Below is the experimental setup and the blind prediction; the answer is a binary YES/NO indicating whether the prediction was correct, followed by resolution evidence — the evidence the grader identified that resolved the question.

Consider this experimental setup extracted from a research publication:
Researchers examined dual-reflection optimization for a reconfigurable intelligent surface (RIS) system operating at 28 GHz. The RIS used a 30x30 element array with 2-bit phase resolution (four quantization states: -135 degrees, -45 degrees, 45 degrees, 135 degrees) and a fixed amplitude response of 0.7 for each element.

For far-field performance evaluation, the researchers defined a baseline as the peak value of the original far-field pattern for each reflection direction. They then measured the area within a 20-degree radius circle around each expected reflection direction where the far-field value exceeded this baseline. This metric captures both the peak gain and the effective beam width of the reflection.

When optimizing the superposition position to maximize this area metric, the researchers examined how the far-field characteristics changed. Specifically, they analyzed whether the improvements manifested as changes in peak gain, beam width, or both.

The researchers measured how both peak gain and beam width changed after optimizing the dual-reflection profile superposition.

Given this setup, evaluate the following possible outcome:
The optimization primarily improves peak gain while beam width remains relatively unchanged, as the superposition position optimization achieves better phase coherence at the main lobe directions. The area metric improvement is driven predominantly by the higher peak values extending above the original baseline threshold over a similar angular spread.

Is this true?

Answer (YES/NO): NO